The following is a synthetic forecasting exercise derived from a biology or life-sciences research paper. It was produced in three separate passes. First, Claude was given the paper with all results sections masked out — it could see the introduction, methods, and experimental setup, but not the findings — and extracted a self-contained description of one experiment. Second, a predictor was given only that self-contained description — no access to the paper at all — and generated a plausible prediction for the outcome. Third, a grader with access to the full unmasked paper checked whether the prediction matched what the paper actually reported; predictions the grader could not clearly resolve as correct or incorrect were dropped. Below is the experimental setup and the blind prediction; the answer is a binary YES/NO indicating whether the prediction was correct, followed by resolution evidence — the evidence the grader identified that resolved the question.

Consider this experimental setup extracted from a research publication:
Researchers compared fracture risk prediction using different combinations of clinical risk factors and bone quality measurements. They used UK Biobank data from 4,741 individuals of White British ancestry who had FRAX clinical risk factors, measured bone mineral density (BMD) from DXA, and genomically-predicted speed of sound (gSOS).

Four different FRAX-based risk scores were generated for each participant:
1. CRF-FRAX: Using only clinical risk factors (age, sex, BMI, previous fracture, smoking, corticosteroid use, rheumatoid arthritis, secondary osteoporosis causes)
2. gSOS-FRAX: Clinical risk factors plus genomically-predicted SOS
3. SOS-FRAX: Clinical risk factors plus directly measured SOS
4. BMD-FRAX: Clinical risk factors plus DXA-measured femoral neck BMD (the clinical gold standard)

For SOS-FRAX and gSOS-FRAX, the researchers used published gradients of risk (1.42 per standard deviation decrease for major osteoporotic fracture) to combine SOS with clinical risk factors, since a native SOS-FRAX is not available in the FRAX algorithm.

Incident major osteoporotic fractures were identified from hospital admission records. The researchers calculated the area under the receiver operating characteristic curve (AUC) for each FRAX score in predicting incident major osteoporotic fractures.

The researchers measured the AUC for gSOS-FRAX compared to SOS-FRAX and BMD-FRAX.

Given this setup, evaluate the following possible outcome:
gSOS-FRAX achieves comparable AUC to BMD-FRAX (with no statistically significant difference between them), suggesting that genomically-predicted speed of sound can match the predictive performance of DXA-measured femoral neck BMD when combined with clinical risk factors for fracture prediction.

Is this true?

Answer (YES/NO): YES